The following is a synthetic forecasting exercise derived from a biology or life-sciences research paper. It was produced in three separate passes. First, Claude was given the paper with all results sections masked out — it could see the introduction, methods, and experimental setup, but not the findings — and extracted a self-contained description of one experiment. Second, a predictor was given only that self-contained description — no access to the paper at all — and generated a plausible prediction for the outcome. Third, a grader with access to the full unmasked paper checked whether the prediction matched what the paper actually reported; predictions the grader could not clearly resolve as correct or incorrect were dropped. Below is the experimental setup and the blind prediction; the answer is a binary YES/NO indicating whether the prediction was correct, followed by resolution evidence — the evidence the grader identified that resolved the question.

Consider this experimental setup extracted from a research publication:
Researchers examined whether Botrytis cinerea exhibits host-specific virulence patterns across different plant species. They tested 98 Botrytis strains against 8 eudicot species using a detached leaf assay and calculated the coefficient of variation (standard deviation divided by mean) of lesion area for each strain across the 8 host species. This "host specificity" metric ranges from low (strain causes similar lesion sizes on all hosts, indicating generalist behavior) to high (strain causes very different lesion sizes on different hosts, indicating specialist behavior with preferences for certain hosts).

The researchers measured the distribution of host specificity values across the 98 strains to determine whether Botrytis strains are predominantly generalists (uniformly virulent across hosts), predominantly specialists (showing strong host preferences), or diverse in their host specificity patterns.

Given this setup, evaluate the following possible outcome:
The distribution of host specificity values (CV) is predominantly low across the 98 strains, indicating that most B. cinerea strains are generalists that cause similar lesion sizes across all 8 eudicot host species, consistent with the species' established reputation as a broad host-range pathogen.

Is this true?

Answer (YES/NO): YES